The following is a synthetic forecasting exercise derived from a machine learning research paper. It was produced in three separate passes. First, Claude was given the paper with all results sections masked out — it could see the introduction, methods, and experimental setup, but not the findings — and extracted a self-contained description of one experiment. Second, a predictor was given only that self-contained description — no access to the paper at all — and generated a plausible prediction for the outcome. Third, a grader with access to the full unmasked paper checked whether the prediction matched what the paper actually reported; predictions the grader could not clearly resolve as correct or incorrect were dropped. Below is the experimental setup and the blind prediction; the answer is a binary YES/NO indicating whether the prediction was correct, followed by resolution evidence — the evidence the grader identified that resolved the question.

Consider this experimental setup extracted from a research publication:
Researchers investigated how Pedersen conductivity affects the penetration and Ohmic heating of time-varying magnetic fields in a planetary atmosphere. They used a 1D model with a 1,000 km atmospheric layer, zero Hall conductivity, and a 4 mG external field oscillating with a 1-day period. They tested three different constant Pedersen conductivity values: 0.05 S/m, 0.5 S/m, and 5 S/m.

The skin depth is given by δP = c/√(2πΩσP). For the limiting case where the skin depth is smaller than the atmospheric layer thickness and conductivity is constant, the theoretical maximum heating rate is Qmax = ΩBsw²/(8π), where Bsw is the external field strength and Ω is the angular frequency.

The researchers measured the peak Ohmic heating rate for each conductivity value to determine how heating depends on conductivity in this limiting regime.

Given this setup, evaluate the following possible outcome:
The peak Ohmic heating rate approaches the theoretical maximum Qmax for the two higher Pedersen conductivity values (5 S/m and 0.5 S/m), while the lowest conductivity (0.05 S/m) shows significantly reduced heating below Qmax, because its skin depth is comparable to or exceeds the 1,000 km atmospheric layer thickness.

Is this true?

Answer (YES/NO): NO